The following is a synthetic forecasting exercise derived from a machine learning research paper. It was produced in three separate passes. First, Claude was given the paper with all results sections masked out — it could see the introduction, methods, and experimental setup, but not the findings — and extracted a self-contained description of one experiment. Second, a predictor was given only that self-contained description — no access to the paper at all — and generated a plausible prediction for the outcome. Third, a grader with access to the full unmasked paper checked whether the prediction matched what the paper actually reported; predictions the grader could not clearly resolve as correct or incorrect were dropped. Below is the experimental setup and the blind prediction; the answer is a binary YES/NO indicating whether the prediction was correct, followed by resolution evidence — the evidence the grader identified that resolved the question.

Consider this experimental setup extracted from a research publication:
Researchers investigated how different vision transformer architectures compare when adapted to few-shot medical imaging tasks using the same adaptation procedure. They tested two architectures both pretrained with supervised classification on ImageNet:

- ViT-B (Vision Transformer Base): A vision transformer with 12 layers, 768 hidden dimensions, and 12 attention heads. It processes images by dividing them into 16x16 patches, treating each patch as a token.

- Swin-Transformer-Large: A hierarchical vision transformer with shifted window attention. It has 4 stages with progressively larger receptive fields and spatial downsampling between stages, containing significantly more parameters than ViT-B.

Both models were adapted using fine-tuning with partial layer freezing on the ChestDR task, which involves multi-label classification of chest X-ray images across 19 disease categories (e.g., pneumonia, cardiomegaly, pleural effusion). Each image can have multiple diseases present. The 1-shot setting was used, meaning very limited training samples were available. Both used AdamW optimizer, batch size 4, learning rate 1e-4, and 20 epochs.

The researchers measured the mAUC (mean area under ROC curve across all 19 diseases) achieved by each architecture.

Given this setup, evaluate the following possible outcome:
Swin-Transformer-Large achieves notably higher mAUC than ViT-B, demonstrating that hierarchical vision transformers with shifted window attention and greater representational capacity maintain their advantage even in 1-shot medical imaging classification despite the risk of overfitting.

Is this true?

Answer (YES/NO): NO